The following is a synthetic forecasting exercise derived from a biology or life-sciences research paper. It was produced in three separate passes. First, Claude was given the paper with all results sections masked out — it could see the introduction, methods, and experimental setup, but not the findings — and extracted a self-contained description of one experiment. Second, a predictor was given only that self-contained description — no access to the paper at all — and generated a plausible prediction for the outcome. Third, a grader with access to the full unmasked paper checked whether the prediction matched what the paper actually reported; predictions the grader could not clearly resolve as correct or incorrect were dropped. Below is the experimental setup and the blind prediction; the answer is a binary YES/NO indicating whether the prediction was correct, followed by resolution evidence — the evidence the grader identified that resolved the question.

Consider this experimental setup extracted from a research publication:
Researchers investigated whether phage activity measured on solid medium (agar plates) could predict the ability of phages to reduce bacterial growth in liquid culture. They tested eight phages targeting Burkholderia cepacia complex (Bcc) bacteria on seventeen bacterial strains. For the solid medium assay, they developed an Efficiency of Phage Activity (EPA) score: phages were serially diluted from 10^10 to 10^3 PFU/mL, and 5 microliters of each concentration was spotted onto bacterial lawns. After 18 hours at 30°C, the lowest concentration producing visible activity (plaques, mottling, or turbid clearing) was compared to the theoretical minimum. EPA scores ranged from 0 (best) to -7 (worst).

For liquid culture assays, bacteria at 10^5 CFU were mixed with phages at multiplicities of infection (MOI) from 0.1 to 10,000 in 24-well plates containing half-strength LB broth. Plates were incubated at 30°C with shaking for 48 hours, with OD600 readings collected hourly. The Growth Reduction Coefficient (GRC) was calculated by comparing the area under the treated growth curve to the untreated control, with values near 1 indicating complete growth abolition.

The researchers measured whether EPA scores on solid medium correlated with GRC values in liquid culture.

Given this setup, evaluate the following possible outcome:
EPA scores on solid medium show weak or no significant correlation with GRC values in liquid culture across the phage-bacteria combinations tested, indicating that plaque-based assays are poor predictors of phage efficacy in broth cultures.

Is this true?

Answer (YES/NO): YES